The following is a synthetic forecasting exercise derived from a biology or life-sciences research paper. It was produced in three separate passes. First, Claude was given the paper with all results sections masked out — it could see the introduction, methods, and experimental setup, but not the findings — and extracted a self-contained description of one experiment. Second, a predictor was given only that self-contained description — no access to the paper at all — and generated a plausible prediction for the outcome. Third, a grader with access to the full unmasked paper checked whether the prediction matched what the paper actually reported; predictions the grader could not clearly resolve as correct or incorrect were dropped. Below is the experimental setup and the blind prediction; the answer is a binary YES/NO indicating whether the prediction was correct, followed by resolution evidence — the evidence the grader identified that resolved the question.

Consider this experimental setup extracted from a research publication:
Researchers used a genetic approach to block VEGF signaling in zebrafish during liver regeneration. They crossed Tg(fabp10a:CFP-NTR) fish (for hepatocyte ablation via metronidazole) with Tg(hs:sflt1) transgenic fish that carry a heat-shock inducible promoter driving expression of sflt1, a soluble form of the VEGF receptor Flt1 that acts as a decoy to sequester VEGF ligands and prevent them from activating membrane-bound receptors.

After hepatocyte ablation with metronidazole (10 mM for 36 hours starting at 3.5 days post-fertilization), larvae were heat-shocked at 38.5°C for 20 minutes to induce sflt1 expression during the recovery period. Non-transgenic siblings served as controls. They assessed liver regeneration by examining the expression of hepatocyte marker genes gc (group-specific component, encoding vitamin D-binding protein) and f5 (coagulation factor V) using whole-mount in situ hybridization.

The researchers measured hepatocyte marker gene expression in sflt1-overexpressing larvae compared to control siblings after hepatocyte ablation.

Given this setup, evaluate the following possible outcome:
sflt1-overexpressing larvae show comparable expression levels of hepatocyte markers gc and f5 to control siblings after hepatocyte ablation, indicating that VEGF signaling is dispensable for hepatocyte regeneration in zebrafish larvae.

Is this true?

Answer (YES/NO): NO